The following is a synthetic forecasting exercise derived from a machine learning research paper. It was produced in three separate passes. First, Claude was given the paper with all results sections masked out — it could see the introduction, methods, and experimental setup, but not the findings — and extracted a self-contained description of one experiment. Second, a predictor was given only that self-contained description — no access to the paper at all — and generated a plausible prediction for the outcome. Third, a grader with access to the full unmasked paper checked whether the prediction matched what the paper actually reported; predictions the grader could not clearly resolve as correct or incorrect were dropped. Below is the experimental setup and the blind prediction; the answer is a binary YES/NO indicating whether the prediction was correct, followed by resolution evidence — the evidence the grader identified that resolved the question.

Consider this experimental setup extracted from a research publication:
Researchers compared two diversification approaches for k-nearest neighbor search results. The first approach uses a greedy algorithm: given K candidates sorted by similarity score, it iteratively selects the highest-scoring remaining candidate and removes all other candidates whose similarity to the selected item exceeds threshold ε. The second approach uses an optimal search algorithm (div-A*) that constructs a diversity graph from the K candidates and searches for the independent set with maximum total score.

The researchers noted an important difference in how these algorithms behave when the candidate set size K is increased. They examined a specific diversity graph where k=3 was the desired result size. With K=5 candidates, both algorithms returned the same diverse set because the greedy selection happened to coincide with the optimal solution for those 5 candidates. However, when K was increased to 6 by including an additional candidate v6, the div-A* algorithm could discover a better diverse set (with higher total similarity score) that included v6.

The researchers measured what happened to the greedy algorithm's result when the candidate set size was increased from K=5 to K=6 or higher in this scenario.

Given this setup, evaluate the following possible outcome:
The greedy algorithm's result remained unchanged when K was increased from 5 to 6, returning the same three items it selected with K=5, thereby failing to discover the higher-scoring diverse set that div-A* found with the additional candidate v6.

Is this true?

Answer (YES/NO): YES